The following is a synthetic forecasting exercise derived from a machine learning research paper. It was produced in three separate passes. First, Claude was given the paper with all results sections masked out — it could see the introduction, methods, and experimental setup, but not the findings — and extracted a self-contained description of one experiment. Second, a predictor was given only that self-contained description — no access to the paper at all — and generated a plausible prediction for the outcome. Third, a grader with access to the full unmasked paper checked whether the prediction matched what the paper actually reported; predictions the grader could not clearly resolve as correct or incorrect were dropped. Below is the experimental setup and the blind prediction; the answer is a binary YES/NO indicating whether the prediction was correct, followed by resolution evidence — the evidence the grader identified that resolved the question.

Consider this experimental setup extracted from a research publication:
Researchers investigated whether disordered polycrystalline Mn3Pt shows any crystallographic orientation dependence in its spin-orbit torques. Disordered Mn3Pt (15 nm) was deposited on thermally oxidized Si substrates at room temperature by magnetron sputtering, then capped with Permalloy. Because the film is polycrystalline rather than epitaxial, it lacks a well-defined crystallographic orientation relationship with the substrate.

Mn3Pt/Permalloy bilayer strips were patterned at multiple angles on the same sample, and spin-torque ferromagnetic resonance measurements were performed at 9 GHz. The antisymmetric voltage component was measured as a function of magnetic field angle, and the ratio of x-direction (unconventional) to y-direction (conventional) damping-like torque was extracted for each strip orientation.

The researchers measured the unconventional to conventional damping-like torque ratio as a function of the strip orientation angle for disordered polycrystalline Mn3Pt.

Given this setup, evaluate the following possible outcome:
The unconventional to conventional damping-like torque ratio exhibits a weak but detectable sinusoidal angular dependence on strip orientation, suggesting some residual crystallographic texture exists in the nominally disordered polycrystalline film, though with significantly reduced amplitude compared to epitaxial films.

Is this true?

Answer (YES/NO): NO